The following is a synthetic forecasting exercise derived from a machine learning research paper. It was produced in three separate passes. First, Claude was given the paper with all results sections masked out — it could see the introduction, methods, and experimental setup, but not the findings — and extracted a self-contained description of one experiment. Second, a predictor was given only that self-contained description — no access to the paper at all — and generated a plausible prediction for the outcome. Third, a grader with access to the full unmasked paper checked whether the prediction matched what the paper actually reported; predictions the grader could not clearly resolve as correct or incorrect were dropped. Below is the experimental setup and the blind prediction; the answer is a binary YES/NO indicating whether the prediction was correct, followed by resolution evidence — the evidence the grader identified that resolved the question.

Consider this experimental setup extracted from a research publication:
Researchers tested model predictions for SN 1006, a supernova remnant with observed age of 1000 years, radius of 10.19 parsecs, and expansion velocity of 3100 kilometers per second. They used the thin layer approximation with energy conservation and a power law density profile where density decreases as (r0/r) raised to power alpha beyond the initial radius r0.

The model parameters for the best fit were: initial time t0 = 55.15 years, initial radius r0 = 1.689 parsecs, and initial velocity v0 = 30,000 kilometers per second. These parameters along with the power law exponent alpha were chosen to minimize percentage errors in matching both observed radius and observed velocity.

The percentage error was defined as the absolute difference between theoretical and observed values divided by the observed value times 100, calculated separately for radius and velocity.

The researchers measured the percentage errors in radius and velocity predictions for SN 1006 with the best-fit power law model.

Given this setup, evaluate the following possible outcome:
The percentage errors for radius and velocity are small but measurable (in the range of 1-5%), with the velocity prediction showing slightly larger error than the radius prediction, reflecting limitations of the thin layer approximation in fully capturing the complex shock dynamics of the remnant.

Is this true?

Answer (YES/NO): NO